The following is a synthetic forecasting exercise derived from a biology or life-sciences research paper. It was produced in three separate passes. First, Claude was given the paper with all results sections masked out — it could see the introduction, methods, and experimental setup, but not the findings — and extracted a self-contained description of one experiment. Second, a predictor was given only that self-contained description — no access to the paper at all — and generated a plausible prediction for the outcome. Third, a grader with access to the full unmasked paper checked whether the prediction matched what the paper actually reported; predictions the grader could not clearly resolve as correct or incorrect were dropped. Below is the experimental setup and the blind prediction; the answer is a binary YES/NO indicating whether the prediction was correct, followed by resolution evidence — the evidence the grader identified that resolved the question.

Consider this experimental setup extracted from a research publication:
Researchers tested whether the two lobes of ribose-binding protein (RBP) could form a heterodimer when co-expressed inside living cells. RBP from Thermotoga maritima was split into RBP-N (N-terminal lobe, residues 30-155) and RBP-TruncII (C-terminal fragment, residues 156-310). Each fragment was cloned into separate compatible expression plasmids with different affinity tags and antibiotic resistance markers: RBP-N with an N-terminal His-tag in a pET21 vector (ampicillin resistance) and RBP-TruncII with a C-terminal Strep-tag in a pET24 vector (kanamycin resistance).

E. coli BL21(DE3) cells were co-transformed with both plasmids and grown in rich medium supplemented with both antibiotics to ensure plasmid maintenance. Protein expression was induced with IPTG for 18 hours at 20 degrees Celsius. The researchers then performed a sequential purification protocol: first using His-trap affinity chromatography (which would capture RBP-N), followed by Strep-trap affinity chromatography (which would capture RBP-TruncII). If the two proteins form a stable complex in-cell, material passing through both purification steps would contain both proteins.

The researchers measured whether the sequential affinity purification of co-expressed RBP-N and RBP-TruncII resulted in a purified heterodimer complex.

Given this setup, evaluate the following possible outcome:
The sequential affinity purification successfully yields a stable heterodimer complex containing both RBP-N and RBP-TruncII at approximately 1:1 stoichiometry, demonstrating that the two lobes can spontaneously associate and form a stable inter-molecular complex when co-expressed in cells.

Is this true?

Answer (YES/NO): YES